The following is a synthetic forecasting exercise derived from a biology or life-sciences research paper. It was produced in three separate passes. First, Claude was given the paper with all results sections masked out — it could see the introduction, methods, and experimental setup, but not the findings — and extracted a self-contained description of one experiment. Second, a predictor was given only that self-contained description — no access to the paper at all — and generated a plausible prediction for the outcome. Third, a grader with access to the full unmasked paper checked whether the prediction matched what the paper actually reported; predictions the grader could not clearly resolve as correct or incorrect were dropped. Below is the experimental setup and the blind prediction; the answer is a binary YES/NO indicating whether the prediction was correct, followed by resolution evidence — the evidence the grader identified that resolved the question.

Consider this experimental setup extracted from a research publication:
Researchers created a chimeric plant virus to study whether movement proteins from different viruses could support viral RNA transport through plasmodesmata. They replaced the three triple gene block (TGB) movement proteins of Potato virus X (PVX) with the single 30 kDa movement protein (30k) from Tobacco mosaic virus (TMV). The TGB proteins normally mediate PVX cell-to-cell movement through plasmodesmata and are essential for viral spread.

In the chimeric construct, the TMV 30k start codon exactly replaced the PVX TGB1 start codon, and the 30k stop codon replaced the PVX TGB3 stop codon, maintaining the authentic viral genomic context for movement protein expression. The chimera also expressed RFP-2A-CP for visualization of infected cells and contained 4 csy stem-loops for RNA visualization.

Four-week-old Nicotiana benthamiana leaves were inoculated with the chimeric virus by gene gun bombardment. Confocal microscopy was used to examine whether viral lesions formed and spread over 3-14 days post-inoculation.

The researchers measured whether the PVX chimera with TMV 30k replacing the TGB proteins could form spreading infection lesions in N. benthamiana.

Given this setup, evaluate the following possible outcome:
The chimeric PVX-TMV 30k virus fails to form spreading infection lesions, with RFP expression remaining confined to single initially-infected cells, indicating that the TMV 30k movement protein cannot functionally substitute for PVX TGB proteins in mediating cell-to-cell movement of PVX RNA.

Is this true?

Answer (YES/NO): NO